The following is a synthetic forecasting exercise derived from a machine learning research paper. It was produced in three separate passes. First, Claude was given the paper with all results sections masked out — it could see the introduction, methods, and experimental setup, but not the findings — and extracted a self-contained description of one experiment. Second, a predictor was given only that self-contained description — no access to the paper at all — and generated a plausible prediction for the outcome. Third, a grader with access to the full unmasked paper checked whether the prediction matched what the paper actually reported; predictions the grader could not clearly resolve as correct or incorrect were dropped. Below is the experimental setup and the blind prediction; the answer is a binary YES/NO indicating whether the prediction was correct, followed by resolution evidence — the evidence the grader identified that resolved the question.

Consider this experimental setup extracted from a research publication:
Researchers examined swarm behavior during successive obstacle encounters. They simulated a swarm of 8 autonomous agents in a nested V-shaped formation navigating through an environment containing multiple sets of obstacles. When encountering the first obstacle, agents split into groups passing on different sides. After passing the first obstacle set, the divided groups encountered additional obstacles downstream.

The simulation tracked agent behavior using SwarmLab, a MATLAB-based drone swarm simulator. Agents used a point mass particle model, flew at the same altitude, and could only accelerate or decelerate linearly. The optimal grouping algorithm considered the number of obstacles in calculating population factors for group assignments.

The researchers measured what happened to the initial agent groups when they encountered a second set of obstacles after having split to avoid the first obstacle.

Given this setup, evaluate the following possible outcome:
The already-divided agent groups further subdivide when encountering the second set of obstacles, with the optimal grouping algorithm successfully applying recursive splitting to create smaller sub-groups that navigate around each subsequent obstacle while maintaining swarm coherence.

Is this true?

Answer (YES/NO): YES